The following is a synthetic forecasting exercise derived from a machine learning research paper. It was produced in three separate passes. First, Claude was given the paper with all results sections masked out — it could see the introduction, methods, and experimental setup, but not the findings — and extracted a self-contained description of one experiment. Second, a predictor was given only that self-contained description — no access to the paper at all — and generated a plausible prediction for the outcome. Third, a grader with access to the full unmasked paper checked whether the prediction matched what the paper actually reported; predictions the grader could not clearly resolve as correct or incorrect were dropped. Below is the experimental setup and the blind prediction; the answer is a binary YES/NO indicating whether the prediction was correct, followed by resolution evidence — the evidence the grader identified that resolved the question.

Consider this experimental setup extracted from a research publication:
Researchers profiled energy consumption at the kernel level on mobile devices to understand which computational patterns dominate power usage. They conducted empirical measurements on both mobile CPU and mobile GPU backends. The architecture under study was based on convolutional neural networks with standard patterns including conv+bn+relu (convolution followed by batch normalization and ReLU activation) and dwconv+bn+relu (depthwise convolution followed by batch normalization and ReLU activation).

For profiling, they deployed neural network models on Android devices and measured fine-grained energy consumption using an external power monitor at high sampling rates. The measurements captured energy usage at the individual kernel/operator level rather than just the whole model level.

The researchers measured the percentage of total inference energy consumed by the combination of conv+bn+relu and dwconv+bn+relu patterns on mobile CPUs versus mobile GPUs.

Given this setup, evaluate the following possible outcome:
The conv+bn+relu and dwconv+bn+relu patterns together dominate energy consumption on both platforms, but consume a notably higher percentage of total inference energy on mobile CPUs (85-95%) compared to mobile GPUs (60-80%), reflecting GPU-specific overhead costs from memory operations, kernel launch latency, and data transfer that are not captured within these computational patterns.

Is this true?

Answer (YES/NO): NO